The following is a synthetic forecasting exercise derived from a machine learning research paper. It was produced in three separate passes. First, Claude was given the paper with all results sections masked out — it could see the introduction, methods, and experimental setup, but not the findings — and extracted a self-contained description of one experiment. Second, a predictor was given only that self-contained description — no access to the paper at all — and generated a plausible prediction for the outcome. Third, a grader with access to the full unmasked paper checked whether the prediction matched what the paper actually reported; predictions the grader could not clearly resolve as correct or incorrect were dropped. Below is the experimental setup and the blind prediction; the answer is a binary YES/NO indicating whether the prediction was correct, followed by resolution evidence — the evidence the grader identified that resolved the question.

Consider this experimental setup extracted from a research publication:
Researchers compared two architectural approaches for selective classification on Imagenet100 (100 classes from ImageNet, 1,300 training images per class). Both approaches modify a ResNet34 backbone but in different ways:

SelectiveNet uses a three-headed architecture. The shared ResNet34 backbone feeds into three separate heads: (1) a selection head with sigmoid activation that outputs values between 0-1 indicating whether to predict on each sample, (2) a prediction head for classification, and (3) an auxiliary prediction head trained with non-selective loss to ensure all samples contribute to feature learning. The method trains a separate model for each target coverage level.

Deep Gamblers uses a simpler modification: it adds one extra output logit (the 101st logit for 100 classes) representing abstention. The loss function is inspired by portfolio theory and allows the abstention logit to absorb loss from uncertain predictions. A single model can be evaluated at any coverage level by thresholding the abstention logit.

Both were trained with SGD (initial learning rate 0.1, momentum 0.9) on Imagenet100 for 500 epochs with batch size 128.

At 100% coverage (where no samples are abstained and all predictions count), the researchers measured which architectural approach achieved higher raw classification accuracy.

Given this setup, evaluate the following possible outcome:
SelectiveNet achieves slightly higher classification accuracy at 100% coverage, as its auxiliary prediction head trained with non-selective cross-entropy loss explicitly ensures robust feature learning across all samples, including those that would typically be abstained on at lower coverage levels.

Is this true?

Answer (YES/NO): NO